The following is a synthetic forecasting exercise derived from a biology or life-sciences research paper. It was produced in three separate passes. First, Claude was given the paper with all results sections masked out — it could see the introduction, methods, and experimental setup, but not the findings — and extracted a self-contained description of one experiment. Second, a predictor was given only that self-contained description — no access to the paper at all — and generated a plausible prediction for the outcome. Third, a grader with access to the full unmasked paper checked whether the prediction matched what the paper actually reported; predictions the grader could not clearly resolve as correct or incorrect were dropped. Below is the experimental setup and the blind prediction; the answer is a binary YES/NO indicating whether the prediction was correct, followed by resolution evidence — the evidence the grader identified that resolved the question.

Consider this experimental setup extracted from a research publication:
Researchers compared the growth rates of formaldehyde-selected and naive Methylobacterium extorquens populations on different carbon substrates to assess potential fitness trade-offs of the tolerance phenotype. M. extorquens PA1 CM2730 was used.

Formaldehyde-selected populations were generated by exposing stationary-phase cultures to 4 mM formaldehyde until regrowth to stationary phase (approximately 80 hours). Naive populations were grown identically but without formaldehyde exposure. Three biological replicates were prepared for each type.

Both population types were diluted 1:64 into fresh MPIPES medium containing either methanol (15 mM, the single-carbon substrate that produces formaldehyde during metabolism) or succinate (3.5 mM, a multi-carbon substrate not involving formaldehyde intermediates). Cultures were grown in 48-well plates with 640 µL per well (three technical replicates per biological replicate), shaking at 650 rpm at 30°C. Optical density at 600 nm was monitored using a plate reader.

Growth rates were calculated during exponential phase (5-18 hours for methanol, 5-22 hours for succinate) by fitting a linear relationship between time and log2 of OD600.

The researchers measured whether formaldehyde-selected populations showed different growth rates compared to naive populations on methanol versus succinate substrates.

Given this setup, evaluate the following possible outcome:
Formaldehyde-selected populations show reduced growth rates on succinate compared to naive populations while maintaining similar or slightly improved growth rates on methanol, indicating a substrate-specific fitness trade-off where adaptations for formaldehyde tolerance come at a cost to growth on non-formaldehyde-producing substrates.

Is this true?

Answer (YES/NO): YES